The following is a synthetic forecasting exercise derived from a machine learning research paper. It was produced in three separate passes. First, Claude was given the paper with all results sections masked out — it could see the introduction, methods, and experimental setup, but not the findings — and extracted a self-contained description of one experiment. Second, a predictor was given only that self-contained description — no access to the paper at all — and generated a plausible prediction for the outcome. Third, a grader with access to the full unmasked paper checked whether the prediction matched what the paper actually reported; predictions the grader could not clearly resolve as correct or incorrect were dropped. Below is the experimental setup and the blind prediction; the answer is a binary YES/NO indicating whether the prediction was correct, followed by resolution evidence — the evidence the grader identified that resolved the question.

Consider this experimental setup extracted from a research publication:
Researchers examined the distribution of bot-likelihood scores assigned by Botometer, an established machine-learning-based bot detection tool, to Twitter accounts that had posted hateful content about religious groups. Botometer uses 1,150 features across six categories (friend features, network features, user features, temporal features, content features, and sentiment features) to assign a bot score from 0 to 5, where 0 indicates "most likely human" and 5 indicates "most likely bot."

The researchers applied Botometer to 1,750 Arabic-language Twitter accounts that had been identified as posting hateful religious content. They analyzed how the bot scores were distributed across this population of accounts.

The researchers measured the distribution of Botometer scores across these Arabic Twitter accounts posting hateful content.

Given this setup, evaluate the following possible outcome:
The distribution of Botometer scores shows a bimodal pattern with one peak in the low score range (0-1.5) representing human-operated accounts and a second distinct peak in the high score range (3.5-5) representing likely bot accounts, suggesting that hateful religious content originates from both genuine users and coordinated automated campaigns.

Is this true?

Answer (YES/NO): NO